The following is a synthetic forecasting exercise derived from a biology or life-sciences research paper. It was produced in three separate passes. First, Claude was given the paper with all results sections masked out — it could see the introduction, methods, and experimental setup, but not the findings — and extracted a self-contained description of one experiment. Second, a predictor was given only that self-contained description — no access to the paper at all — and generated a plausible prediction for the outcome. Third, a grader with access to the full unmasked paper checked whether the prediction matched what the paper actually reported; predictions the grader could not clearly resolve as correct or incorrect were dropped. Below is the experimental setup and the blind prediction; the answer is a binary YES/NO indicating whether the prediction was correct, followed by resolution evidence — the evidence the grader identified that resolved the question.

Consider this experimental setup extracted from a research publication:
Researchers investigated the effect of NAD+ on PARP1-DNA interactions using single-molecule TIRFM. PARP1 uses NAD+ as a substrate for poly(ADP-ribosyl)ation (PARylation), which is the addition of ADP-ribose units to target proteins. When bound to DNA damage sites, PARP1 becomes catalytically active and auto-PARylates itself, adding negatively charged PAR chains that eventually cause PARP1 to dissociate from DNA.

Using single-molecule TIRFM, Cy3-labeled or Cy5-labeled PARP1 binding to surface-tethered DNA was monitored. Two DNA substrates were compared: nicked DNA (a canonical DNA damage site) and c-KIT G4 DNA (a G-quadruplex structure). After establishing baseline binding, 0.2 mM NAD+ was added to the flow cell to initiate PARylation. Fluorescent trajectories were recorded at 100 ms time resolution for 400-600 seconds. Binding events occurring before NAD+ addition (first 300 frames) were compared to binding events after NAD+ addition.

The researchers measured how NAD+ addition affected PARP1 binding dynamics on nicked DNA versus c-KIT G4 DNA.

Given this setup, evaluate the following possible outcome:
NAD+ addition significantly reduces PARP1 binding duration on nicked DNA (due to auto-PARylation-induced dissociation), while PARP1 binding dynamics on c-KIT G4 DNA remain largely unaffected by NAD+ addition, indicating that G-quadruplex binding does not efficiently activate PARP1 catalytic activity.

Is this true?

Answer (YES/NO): NO